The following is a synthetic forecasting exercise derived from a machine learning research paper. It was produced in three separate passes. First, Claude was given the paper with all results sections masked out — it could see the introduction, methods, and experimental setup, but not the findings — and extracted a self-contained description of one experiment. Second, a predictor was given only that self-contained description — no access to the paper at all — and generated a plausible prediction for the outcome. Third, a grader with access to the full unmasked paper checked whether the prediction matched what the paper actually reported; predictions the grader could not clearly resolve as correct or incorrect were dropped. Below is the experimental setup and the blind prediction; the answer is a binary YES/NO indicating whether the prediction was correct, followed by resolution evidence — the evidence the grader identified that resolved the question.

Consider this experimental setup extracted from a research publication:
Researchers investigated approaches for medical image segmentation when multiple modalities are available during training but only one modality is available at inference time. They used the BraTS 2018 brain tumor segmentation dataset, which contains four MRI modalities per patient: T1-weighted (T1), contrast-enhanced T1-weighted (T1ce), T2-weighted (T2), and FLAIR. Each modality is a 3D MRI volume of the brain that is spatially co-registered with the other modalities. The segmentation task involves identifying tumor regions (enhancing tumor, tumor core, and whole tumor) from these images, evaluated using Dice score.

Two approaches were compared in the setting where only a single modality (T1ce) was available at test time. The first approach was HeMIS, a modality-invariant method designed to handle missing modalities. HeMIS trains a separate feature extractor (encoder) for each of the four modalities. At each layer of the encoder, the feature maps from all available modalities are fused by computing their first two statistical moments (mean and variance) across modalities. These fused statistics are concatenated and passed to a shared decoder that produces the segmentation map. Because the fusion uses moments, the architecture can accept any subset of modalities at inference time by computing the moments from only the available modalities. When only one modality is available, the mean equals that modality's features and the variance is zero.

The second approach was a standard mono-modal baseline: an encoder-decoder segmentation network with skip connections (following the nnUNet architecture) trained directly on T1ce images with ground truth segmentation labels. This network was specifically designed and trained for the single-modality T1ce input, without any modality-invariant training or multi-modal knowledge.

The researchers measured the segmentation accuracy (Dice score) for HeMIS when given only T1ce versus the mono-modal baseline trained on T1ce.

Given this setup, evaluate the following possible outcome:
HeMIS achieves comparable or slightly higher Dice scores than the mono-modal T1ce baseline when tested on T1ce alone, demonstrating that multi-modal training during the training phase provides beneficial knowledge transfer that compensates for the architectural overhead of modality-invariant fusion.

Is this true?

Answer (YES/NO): NO